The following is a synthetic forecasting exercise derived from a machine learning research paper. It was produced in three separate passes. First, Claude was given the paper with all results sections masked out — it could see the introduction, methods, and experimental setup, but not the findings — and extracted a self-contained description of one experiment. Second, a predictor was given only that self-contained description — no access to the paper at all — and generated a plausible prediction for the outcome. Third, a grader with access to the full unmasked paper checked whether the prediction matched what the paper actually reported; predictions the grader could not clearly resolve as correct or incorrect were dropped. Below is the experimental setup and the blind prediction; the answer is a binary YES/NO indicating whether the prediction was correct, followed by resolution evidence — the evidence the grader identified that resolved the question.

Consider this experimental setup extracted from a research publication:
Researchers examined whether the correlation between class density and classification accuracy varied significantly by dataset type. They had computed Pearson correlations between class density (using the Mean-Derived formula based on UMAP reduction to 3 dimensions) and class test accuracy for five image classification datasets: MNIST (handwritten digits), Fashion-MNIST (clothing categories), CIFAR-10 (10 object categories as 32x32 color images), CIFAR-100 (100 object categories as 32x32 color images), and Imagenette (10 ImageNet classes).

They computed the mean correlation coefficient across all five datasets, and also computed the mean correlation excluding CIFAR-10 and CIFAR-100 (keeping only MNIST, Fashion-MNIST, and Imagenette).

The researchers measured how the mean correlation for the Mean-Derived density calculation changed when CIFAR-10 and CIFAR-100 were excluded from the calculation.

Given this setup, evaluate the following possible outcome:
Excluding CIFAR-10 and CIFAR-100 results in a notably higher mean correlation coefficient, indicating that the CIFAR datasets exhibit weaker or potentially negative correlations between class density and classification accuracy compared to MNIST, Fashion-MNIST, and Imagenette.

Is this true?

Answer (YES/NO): YES